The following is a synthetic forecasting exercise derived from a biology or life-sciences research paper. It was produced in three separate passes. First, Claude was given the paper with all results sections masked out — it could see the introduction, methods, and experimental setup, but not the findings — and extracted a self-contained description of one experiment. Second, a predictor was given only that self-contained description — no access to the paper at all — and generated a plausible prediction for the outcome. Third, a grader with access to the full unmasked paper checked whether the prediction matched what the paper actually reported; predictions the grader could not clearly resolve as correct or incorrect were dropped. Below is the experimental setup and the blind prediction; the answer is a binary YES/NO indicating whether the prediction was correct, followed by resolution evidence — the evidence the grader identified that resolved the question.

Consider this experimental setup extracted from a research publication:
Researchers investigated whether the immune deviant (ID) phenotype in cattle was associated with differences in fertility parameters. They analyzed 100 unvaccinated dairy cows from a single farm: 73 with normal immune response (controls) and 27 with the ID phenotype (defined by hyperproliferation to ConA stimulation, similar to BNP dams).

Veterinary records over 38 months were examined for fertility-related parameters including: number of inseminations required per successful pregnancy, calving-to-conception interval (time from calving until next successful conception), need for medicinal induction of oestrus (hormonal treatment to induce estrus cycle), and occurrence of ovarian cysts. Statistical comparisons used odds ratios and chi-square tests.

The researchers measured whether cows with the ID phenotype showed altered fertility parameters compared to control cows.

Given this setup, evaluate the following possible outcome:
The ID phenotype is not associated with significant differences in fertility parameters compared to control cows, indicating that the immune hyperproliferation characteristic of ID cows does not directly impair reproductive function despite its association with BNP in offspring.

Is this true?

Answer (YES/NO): YES